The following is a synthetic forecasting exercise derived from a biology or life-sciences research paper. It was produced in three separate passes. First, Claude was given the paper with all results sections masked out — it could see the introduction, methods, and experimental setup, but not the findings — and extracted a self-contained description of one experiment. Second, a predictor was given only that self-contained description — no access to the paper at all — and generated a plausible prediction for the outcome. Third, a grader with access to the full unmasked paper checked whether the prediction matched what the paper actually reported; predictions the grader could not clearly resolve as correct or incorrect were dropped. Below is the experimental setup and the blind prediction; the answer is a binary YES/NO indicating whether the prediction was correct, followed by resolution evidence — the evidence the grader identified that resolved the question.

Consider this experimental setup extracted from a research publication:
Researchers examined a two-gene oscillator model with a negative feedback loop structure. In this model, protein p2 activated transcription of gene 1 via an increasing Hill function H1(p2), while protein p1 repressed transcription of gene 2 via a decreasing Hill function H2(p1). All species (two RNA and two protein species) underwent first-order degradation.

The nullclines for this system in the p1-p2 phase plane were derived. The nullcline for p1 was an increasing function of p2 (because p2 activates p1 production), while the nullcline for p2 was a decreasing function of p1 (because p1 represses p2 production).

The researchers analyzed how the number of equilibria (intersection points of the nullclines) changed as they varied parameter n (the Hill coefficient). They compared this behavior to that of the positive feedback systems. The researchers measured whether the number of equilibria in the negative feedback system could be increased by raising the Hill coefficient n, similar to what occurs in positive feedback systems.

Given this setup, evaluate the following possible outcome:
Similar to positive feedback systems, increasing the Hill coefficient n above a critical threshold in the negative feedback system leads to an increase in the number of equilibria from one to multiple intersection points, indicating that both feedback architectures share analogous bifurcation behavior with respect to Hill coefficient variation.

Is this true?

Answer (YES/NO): NO